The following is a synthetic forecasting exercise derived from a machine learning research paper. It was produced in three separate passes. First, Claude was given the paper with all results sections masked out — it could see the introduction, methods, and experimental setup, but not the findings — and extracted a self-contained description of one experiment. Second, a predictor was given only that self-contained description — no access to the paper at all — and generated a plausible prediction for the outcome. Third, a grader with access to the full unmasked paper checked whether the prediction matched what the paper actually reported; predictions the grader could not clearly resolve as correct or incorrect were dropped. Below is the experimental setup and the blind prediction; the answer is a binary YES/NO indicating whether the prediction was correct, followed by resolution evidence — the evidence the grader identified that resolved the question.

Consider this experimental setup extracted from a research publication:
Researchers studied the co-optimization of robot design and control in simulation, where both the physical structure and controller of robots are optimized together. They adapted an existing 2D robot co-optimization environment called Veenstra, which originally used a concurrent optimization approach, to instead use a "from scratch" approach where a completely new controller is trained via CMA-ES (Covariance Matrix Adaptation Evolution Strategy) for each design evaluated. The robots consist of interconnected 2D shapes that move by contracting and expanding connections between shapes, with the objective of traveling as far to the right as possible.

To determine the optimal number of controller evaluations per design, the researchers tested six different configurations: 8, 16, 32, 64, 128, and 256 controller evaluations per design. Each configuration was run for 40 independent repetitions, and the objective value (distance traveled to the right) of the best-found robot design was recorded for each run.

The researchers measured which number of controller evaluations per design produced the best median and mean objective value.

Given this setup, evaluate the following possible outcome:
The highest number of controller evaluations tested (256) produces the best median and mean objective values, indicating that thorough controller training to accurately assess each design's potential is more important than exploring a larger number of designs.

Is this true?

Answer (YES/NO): NO